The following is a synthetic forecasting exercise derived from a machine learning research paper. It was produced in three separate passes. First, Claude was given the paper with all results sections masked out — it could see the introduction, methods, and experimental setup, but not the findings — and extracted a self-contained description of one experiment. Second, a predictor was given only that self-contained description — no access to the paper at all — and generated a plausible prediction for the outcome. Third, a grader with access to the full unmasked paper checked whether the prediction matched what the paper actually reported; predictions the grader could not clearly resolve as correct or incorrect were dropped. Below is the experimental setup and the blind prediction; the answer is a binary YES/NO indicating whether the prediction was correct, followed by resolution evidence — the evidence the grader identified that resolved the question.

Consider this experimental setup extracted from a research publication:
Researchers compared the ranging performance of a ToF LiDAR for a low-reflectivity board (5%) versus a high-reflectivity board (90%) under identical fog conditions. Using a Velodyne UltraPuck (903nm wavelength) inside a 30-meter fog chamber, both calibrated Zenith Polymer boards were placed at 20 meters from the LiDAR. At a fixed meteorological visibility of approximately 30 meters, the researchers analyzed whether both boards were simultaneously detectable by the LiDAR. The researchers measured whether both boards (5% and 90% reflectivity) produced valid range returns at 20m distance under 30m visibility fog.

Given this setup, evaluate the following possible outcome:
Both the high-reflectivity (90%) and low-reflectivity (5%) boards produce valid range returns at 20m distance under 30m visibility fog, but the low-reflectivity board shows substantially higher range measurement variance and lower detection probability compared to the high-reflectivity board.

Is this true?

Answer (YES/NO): NO